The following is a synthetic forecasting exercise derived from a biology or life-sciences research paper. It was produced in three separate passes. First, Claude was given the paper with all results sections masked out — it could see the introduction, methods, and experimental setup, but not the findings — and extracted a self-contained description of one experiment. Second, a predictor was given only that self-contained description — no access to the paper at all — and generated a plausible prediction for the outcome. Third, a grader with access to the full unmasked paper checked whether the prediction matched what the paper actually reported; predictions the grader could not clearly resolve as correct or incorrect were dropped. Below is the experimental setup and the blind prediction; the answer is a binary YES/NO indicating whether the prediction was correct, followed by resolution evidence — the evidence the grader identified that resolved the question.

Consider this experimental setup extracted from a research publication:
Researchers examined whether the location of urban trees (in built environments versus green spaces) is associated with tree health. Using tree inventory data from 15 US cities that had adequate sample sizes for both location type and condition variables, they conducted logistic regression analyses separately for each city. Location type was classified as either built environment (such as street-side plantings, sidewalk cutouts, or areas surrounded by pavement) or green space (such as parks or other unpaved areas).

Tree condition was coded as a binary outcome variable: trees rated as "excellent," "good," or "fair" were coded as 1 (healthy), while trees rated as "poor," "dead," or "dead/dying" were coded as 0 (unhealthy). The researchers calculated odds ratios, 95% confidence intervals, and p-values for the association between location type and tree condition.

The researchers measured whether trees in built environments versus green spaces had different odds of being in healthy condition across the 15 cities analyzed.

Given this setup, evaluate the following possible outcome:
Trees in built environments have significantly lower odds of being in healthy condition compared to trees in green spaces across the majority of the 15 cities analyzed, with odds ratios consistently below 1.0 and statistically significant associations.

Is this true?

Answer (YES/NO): NO